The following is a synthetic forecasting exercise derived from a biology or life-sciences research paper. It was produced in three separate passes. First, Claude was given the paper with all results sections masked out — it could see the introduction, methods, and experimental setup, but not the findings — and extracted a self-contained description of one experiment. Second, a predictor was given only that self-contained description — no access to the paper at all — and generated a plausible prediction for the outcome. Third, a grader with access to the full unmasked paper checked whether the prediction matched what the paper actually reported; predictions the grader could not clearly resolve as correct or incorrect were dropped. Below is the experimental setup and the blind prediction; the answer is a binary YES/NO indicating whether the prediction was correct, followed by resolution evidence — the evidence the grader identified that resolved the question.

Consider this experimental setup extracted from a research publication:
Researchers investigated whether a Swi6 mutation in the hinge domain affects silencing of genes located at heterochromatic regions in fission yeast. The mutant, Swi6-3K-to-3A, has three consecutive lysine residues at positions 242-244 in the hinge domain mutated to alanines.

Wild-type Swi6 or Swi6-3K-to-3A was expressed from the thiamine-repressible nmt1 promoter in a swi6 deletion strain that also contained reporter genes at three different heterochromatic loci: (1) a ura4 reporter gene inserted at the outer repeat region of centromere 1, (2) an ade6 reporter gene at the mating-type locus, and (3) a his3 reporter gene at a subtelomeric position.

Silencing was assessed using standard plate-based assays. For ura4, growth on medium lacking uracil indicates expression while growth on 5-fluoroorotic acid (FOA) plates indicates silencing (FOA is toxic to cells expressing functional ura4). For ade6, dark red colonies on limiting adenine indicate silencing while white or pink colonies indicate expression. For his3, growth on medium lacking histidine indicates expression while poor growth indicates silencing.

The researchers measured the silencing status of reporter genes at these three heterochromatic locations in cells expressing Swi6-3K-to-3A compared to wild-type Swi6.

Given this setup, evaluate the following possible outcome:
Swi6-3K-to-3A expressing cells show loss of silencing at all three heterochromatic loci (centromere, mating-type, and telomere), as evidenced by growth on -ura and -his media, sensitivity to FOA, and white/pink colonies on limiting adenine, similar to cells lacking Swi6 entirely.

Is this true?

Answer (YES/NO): YES